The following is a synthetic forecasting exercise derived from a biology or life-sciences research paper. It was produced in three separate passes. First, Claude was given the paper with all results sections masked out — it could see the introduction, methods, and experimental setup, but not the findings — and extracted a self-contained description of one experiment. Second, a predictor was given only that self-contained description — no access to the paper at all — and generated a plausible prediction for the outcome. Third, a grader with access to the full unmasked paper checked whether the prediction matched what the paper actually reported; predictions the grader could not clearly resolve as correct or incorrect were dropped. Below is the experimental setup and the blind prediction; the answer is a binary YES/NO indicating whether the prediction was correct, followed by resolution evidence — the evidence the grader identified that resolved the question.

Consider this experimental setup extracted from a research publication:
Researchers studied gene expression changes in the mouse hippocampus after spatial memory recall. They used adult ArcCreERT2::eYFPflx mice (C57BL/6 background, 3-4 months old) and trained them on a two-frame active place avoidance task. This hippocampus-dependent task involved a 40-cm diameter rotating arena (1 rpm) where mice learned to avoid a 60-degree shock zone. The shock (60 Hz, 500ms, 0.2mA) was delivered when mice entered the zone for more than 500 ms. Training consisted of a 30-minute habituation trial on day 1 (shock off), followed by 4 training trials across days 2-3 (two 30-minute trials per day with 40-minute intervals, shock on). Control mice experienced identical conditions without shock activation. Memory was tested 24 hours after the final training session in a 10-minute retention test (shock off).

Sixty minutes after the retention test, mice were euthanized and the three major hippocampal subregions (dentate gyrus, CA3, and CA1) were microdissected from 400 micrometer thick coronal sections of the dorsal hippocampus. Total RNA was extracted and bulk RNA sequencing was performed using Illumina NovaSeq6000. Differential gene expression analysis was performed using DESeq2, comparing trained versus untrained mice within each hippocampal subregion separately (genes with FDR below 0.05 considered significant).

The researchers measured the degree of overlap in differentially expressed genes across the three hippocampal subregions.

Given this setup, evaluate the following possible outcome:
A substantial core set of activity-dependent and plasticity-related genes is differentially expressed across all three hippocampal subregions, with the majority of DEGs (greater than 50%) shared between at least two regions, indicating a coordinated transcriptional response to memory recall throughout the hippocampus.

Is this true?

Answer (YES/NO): NO